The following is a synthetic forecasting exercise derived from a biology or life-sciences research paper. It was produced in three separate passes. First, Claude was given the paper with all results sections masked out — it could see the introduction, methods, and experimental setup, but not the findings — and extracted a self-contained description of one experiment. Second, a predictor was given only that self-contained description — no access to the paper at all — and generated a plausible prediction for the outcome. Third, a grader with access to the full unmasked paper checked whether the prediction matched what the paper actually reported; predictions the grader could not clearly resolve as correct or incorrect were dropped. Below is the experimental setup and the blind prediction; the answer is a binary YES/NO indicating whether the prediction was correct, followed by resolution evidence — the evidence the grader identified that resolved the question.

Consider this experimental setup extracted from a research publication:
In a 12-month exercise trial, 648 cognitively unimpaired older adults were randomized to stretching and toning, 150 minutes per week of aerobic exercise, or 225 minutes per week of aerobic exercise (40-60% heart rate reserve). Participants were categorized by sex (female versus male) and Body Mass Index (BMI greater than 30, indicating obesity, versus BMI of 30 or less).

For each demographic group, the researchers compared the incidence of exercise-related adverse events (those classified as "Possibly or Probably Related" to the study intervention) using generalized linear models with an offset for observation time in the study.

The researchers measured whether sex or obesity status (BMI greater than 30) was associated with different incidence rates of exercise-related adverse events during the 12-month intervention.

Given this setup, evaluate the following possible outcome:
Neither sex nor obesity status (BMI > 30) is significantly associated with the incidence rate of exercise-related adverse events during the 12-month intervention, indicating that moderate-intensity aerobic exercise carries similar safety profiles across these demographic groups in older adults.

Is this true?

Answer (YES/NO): YES